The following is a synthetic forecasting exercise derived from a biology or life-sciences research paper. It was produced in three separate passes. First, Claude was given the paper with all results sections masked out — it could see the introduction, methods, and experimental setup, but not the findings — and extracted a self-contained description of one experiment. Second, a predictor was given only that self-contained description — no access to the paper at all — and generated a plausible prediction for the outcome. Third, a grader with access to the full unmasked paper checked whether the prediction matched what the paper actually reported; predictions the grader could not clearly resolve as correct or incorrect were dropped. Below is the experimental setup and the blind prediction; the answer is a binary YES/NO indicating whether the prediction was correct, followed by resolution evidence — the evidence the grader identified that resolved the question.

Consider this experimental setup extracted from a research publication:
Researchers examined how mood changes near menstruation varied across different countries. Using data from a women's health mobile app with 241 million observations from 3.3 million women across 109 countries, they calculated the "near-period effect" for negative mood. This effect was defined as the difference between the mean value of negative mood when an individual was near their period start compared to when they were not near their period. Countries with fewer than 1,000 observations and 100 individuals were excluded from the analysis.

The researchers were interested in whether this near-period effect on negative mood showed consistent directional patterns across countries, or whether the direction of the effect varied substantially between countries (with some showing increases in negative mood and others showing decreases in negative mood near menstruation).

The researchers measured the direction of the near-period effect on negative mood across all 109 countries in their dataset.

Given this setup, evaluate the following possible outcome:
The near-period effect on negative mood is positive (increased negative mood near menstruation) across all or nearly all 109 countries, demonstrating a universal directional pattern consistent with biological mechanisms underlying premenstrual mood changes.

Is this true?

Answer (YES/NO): YES